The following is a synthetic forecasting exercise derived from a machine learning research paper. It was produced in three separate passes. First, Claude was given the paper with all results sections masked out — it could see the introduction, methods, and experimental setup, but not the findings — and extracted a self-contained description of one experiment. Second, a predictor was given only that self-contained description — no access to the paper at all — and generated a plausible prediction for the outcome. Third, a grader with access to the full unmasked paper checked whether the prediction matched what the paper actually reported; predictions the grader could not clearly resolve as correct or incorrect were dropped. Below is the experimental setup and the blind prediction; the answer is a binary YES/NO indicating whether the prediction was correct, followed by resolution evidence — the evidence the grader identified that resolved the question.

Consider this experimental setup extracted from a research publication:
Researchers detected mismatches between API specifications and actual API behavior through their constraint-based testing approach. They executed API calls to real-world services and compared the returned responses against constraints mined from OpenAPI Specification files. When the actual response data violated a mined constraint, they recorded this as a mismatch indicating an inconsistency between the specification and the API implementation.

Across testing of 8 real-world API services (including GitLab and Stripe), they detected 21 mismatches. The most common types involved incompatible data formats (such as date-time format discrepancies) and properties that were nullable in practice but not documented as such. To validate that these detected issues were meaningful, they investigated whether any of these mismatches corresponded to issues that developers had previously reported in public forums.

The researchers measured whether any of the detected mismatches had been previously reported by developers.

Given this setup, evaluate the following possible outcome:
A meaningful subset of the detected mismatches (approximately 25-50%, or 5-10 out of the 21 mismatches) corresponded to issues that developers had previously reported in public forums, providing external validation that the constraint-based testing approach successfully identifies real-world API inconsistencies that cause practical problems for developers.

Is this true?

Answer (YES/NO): NO